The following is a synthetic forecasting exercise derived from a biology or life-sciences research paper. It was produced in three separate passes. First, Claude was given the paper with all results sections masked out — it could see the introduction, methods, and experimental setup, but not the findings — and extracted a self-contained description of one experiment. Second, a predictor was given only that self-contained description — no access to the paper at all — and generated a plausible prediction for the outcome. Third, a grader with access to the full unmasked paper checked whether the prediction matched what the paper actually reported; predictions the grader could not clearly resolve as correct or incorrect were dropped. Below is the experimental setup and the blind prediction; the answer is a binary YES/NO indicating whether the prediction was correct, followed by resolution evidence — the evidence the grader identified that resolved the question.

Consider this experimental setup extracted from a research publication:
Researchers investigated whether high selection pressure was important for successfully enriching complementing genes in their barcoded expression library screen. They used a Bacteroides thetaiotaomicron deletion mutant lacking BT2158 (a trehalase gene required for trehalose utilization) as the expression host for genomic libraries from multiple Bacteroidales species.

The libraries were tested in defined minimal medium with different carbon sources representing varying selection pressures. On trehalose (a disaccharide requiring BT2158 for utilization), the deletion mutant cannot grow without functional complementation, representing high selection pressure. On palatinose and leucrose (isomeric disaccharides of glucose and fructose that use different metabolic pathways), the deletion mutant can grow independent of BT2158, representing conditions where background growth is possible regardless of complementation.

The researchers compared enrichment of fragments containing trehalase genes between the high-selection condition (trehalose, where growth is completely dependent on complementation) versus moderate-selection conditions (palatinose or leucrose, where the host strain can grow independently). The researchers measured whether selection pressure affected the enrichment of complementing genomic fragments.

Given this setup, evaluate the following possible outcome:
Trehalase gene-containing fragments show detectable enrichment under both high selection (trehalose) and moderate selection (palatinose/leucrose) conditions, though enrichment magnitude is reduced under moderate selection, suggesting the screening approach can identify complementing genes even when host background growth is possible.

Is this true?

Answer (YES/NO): NO